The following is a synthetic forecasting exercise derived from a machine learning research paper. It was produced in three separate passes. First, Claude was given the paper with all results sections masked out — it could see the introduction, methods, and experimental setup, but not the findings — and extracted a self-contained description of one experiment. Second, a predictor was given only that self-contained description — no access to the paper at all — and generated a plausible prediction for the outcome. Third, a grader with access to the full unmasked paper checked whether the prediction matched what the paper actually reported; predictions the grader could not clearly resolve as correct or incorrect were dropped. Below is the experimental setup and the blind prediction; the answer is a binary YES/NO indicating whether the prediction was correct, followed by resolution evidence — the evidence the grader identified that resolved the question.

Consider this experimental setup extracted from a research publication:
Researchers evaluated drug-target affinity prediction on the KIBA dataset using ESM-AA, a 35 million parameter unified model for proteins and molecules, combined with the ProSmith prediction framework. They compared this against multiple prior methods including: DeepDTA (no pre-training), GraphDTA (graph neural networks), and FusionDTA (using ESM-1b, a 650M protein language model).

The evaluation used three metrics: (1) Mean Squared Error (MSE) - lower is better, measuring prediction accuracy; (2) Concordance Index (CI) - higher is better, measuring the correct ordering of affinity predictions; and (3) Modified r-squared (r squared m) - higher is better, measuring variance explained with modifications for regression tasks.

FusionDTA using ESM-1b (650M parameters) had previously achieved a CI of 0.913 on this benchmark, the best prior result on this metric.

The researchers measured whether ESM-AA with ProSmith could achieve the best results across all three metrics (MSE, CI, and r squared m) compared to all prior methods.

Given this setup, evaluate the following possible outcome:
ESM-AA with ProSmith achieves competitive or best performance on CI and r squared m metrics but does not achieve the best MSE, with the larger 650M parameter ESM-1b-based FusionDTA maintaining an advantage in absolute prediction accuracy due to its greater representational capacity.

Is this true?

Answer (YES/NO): NO